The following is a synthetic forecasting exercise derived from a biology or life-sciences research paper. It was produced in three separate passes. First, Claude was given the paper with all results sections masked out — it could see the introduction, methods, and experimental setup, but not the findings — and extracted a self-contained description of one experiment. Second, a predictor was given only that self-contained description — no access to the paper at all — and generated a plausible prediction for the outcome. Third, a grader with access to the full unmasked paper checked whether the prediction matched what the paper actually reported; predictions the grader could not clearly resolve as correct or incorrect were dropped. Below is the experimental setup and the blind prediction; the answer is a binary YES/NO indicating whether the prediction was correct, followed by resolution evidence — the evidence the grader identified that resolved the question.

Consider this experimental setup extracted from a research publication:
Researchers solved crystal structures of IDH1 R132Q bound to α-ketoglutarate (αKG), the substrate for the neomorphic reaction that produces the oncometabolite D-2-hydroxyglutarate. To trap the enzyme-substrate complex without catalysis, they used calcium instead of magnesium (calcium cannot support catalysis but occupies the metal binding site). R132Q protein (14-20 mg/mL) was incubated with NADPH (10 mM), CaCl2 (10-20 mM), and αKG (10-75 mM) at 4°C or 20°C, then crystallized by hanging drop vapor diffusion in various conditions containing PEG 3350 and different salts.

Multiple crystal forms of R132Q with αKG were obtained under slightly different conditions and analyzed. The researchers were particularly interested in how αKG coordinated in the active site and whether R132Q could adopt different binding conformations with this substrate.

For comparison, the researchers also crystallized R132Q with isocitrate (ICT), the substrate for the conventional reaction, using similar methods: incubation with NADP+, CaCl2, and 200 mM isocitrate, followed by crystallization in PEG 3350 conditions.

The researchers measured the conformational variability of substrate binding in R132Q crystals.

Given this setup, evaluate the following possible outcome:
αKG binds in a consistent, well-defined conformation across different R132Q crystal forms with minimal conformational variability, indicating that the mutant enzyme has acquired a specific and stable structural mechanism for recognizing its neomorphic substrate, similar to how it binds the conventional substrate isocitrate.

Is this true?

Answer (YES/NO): NO